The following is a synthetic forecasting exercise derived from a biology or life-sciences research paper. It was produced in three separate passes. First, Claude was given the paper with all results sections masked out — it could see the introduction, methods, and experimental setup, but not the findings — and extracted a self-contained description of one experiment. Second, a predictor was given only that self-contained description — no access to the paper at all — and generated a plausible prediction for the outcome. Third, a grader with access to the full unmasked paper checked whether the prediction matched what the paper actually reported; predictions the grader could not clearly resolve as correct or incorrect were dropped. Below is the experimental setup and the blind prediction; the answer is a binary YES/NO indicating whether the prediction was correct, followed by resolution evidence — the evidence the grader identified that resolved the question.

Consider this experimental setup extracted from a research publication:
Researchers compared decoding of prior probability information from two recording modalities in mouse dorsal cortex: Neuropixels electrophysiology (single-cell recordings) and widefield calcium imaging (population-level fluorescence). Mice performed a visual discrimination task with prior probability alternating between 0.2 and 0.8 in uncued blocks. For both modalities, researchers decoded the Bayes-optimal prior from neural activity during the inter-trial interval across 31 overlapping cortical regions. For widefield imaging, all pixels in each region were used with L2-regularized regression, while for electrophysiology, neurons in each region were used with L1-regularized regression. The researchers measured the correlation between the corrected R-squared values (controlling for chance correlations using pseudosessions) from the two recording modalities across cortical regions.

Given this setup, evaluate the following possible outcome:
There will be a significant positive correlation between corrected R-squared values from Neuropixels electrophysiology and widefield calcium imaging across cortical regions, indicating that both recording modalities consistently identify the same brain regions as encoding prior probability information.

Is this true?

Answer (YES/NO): YES